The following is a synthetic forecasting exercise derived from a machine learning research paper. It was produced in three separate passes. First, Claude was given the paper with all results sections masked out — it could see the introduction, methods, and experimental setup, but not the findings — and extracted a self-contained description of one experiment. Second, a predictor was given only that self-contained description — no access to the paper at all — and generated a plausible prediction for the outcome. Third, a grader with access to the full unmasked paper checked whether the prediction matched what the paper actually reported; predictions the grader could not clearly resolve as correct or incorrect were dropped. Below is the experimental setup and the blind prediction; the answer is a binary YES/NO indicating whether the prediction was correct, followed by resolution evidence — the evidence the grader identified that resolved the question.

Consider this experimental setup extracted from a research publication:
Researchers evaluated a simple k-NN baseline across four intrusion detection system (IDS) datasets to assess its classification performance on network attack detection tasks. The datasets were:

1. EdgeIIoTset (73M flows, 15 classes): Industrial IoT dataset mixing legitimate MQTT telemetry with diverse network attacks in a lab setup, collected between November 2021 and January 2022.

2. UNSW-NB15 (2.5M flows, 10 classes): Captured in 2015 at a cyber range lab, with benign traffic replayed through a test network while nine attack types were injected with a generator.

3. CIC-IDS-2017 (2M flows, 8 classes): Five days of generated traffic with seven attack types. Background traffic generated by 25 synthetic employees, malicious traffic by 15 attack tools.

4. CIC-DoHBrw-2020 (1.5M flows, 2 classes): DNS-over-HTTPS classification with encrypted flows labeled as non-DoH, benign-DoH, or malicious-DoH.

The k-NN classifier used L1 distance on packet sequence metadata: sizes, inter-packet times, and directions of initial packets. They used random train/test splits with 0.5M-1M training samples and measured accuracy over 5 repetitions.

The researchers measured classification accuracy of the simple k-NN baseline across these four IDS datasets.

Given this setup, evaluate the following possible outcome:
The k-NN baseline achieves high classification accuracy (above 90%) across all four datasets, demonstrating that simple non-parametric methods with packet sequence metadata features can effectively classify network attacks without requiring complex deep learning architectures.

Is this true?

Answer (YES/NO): YES